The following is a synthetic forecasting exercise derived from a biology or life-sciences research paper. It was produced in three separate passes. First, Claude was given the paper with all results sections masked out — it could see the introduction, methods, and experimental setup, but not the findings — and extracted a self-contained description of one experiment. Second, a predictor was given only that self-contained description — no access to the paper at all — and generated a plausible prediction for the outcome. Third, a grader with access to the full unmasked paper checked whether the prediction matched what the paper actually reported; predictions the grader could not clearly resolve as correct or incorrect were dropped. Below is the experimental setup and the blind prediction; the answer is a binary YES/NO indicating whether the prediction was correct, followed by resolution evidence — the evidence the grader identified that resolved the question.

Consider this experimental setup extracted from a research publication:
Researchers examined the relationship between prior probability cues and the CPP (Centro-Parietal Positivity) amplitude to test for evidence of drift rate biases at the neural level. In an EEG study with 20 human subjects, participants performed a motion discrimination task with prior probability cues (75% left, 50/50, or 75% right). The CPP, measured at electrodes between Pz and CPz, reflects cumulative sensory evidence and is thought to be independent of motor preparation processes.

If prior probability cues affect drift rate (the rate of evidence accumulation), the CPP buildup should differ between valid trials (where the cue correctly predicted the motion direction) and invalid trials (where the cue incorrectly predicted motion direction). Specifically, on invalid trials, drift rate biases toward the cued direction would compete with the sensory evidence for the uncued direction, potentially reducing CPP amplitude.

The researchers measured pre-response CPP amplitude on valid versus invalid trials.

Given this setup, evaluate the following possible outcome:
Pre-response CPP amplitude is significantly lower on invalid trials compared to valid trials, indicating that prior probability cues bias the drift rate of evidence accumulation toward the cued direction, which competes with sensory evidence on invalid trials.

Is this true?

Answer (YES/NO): NO